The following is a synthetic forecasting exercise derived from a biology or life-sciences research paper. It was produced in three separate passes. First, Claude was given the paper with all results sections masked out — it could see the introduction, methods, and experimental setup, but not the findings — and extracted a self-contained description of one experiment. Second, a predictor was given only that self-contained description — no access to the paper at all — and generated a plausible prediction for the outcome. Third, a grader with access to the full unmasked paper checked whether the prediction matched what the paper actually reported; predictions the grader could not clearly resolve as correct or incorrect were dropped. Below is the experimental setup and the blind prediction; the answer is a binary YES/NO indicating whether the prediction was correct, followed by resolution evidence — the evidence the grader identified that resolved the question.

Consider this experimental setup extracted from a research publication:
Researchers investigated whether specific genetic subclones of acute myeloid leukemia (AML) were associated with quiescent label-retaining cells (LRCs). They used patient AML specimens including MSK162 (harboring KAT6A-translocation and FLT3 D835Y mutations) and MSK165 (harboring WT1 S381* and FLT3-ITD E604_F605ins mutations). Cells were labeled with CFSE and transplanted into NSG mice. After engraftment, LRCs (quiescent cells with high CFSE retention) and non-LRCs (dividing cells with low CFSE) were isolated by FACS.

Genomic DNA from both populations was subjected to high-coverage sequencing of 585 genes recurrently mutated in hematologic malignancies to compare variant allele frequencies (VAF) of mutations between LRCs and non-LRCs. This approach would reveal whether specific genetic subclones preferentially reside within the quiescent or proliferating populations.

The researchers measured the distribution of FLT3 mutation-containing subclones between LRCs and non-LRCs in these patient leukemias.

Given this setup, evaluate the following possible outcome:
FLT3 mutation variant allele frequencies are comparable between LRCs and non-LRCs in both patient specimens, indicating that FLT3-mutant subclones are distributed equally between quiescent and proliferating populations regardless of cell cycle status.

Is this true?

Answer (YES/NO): NO